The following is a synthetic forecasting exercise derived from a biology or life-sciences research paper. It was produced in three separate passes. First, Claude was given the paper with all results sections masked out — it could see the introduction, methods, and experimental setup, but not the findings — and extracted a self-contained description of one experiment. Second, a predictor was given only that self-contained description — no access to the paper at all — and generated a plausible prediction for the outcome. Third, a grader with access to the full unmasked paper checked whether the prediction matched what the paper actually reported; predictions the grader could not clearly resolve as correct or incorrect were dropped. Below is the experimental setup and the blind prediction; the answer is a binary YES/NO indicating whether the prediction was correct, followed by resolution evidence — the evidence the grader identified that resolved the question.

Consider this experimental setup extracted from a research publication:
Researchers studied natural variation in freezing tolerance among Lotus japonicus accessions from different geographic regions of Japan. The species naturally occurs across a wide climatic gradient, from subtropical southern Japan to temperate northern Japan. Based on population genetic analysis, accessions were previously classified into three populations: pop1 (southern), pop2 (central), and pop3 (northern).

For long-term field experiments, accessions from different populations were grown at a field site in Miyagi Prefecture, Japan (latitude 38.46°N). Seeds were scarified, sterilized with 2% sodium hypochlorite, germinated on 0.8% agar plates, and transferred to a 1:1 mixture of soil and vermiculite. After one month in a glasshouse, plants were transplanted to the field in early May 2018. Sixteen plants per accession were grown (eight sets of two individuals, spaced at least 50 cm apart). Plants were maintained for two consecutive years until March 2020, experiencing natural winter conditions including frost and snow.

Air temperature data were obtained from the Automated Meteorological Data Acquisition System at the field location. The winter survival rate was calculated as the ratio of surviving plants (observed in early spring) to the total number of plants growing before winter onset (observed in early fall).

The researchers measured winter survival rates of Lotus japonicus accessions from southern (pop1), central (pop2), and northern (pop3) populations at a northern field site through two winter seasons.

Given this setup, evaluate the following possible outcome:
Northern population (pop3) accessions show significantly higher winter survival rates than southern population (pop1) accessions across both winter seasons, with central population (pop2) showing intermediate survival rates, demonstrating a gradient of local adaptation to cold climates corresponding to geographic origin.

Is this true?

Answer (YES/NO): NO